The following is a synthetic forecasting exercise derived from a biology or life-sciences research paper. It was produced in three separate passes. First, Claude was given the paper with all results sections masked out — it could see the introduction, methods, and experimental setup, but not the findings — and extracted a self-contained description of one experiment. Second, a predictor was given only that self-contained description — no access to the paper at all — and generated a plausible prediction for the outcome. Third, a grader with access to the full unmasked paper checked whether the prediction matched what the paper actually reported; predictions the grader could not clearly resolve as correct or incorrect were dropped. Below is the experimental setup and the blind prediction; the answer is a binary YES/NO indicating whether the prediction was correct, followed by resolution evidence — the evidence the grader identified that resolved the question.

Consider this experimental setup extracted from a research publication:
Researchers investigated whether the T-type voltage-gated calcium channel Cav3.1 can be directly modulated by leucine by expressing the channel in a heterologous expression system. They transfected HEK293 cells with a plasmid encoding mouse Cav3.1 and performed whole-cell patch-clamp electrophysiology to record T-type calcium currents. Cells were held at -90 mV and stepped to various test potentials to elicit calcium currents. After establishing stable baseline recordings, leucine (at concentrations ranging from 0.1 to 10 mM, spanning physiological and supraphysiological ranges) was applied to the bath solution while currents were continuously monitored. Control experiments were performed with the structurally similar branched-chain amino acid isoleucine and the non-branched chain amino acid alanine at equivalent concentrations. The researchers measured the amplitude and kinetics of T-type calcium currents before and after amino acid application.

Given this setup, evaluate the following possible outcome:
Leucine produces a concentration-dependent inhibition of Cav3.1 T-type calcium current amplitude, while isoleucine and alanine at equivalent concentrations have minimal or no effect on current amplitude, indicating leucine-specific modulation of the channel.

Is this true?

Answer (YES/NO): NO